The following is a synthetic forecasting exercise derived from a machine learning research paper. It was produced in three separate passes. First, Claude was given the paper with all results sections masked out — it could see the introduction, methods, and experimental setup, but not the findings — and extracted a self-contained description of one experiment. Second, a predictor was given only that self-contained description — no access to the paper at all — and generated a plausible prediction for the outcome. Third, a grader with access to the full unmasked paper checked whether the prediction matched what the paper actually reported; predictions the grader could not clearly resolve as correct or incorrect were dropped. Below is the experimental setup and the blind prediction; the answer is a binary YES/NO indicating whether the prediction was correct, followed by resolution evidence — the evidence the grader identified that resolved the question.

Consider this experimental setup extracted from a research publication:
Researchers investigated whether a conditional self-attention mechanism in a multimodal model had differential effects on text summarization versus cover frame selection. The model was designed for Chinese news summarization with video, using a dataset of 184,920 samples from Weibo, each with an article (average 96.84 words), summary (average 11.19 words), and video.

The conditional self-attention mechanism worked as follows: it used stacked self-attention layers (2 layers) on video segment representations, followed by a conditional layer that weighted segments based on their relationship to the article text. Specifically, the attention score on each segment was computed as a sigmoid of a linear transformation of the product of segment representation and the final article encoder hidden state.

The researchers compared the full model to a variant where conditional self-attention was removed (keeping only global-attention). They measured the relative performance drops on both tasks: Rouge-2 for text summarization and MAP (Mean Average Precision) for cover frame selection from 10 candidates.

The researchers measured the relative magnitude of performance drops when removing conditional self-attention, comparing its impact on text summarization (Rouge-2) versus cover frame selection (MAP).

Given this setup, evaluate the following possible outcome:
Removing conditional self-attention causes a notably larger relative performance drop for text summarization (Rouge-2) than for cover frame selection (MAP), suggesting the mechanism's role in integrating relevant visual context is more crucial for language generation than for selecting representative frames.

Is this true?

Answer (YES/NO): NO